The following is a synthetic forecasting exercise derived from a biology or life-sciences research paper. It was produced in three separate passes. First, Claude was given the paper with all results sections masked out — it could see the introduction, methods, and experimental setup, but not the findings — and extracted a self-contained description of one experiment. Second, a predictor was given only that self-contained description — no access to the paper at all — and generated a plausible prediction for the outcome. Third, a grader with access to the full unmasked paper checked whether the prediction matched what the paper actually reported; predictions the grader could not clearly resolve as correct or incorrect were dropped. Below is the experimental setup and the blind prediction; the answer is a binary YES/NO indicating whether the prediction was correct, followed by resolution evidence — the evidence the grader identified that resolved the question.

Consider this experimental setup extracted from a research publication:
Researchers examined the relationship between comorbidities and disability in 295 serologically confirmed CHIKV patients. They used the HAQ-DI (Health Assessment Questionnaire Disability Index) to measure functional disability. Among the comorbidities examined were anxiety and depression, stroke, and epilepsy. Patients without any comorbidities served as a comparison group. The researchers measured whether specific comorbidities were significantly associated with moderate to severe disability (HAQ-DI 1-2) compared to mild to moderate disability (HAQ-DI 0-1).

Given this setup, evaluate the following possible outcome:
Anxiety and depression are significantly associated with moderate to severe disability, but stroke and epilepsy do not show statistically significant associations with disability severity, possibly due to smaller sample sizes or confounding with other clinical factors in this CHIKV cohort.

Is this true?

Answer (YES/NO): NO